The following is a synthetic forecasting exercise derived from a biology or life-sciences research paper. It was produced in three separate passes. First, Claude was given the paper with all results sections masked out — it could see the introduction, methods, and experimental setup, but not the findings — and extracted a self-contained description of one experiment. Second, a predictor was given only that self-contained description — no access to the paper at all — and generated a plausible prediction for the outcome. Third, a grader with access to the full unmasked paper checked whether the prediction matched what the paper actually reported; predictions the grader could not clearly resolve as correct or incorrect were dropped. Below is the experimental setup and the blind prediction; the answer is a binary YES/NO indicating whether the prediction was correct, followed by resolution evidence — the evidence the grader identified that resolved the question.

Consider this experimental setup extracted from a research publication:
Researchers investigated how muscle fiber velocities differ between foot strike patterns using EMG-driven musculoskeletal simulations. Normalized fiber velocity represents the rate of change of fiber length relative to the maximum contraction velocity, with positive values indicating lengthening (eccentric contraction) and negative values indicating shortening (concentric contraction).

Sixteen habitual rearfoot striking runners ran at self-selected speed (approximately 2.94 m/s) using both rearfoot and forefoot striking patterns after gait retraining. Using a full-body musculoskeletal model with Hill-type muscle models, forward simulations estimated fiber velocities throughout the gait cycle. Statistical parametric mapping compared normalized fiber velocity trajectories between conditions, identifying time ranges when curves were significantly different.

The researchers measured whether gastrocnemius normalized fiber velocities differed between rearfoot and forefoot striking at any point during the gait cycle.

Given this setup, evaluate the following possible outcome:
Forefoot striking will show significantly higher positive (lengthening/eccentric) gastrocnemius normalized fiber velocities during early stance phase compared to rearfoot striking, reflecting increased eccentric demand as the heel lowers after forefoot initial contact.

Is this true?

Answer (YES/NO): YES